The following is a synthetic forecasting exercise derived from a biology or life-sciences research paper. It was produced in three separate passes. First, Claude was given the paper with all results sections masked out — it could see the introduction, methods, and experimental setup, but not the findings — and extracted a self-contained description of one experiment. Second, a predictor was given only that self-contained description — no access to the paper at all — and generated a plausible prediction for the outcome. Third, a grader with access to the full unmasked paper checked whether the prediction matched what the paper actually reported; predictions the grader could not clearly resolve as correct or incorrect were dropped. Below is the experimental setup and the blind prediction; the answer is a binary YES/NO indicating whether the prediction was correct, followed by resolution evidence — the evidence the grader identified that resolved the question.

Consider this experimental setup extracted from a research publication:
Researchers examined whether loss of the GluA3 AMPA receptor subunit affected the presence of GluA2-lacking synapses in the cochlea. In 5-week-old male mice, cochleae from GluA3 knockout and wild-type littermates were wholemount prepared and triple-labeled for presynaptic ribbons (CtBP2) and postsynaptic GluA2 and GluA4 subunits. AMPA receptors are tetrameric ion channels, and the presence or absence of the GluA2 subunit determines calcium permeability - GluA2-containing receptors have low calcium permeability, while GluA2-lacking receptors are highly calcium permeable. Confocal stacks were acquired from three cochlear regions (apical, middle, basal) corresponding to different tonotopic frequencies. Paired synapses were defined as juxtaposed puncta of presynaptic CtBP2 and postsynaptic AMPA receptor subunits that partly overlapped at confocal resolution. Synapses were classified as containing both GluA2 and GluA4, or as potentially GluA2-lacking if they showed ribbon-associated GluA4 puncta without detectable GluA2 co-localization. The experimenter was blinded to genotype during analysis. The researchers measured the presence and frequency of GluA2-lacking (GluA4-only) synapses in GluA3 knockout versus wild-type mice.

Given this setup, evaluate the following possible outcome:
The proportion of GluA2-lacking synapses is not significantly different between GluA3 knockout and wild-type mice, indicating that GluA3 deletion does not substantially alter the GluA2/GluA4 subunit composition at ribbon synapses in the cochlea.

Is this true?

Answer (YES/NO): NO